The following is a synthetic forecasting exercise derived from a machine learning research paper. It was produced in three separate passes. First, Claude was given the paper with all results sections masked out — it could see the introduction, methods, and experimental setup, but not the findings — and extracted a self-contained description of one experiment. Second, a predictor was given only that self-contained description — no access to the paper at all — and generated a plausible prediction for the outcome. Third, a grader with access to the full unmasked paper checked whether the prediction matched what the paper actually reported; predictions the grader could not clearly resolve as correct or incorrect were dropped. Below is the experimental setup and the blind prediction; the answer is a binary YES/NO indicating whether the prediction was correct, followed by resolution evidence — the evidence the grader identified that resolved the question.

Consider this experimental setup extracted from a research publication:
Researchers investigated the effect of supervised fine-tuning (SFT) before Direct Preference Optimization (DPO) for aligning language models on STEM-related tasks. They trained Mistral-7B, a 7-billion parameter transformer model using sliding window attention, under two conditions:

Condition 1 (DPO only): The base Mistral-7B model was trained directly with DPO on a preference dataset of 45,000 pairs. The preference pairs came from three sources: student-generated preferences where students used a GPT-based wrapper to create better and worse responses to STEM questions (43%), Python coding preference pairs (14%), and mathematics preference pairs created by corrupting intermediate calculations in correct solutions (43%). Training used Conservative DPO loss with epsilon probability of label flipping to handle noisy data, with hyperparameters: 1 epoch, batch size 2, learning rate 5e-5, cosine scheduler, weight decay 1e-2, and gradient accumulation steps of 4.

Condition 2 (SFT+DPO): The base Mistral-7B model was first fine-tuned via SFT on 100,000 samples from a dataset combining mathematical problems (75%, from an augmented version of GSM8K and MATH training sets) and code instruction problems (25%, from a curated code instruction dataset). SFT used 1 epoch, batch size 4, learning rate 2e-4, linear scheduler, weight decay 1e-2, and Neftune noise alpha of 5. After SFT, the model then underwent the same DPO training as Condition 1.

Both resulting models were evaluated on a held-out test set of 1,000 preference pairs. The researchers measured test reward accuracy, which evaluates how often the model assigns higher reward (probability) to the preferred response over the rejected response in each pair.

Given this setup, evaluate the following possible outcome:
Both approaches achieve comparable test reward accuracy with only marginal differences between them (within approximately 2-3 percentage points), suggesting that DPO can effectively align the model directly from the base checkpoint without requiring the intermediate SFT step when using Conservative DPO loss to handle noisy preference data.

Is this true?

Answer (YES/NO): NO